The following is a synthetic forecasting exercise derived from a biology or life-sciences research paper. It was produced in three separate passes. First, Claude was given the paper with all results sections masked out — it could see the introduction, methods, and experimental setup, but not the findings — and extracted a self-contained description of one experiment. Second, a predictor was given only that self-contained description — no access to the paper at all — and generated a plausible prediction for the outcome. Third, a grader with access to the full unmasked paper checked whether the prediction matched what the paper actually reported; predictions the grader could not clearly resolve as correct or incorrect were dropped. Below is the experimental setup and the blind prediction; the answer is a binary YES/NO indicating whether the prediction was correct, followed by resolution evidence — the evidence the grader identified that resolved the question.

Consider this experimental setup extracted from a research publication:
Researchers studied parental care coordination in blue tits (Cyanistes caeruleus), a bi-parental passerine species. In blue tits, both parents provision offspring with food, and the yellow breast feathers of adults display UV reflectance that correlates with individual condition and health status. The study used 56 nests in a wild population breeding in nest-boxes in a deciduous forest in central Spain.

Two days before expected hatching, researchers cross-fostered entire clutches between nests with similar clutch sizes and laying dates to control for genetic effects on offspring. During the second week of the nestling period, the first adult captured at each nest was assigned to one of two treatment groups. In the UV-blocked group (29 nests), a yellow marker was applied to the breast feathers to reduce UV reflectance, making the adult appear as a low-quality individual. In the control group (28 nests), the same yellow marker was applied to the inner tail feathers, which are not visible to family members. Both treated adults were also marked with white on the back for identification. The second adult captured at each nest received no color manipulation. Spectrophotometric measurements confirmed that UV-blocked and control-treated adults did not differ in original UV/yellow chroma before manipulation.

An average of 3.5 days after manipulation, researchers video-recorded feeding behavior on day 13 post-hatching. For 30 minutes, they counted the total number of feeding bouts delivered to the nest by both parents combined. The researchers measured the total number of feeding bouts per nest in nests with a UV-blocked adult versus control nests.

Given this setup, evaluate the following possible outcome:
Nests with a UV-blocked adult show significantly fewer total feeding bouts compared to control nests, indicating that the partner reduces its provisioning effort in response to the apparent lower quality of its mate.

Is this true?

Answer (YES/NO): NO